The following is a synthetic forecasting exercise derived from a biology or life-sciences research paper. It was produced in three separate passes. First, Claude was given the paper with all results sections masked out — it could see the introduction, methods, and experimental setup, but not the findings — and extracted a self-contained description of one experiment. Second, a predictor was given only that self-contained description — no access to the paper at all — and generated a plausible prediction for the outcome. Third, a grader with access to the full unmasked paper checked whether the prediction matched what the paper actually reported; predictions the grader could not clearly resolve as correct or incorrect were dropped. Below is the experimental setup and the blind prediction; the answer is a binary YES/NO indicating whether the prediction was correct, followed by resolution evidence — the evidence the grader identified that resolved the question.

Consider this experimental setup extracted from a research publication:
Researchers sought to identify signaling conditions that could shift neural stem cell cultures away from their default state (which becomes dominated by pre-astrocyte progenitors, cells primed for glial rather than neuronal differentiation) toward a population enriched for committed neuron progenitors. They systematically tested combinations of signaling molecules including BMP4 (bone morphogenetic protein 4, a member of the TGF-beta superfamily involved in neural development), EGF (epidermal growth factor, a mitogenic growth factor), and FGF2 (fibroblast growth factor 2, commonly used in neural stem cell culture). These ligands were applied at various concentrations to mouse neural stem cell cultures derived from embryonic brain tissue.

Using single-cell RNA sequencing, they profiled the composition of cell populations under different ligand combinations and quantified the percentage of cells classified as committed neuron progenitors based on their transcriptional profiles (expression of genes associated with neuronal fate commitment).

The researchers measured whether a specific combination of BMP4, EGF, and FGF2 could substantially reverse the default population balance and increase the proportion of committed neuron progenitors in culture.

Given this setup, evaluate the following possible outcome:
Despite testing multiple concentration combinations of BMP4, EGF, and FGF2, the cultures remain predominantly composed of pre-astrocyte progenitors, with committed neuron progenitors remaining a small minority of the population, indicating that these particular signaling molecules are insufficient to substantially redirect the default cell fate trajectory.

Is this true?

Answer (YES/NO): NO